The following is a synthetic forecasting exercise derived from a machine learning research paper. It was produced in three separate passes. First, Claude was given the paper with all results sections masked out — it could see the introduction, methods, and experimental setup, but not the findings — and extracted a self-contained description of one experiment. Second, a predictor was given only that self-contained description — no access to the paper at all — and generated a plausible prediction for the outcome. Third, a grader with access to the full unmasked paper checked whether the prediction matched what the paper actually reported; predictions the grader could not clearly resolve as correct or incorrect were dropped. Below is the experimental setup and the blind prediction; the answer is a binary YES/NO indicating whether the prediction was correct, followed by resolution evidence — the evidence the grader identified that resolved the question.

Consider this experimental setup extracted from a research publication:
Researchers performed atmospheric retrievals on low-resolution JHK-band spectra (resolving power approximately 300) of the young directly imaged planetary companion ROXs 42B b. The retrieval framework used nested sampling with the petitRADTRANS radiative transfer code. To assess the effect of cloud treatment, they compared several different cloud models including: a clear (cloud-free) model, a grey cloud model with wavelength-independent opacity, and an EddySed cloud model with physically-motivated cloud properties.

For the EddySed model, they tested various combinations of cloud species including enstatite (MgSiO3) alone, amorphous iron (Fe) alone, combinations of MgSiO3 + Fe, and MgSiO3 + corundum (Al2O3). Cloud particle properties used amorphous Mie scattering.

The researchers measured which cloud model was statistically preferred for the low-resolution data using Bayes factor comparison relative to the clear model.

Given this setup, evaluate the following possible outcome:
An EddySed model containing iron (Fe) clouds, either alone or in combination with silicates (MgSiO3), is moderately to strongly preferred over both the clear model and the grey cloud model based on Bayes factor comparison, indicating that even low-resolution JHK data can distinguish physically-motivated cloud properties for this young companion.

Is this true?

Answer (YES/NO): NO